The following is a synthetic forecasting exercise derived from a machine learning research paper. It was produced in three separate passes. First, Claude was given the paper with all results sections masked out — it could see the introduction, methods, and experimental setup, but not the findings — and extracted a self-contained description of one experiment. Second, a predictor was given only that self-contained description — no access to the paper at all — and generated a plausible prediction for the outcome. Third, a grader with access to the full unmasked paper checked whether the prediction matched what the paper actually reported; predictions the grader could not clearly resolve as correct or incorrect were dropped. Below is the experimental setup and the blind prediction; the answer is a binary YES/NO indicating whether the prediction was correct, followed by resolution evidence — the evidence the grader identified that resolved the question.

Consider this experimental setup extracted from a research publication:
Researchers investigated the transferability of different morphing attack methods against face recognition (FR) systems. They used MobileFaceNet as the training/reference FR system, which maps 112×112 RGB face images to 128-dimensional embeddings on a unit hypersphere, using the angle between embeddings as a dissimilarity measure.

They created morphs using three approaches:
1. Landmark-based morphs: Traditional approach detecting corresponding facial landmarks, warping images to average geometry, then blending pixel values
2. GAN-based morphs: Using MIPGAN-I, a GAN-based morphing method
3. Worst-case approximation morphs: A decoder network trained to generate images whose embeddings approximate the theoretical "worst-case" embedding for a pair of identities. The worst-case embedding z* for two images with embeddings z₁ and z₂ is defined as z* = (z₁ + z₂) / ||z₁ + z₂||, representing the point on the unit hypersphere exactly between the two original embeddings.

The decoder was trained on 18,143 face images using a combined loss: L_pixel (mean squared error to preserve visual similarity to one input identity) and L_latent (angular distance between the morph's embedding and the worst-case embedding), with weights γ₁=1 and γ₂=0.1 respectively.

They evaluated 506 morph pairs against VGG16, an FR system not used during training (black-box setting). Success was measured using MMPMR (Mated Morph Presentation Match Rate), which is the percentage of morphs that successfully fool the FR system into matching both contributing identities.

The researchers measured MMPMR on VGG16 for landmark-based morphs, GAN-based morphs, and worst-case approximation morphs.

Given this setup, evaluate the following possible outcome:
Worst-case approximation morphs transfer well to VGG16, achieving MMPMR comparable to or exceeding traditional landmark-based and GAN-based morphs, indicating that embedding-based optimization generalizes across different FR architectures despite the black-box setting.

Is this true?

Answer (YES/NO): NO